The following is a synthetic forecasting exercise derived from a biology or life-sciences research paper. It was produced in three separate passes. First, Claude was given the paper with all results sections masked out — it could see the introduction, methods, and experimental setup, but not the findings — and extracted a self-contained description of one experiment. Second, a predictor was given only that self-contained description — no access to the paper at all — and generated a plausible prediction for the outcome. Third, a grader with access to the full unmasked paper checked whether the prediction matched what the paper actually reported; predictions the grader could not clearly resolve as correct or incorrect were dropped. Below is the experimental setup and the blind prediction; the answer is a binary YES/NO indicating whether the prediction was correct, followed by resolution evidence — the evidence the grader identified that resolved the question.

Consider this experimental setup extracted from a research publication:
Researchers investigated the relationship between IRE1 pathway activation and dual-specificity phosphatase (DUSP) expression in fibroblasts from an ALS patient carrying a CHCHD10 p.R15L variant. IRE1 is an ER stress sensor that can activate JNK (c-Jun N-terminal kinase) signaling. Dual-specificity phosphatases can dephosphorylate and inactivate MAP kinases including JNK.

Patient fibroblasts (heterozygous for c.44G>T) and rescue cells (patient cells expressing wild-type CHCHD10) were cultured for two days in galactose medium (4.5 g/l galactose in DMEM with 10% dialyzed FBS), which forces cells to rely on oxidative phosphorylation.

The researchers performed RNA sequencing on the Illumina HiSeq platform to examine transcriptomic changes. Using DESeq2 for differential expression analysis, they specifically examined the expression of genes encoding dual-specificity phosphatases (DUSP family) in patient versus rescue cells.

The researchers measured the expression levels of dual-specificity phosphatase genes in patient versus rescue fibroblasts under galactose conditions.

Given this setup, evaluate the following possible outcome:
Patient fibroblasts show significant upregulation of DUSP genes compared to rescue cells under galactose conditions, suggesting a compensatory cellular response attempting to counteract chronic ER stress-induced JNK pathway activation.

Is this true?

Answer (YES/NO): YES